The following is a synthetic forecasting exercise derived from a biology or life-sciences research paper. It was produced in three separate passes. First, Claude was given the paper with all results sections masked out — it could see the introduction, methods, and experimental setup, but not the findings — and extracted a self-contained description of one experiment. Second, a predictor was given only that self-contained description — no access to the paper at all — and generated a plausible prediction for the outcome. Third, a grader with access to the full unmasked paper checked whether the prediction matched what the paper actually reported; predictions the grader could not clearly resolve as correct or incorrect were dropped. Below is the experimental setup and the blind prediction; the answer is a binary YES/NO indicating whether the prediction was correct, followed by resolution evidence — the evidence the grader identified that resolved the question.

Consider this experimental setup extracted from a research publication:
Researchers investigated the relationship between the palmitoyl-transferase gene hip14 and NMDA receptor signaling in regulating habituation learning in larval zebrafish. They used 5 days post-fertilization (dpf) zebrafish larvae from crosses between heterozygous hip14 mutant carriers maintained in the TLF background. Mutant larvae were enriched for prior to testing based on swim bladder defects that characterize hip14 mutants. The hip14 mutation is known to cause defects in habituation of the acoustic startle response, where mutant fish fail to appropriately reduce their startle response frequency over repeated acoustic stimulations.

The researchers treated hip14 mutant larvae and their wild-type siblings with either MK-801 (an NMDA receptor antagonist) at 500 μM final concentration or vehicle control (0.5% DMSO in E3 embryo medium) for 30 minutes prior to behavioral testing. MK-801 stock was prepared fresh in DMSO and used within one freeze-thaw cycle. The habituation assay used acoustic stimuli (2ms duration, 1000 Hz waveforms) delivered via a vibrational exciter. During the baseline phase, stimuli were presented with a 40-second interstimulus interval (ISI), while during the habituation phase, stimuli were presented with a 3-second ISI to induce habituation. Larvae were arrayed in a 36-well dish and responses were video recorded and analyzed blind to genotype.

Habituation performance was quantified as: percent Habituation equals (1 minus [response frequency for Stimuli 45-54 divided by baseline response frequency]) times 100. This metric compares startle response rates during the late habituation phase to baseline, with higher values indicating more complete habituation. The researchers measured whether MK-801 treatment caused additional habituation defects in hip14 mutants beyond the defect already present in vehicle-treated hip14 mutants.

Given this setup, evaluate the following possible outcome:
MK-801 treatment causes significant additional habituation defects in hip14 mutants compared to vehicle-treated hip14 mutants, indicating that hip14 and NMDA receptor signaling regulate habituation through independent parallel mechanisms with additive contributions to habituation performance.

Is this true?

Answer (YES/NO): NO